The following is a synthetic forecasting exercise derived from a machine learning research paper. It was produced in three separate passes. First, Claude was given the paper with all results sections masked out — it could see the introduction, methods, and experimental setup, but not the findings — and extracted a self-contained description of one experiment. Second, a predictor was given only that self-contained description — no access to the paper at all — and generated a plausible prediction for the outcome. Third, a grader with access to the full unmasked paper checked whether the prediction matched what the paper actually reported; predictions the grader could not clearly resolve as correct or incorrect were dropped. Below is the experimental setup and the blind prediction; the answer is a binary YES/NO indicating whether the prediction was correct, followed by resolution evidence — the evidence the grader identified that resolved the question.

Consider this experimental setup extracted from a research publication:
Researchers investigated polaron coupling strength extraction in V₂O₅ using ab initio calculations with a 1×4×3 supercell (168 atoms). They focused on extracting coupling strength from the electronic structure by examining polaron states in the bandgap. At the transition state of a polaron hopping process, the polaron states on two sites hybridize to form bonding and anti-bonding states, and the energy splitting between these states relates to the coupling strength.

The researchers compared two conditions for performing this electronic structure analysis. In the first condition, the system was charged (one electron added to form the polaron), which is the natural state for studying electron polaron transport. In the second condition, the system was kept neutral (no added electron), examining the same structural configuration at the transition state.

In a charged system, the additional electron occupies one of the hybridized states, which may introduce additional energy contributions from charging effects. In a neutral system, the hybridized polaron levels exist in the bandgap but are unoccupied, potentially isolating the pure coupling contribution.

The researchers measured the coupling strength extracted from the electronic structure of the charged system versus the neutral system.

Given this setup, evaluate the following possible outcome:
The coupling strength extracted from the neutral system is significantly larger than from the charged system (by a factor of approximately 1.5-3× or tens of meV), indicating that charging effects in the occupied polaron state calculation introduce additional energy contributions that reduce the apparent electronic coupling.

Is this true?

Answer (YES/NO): NO